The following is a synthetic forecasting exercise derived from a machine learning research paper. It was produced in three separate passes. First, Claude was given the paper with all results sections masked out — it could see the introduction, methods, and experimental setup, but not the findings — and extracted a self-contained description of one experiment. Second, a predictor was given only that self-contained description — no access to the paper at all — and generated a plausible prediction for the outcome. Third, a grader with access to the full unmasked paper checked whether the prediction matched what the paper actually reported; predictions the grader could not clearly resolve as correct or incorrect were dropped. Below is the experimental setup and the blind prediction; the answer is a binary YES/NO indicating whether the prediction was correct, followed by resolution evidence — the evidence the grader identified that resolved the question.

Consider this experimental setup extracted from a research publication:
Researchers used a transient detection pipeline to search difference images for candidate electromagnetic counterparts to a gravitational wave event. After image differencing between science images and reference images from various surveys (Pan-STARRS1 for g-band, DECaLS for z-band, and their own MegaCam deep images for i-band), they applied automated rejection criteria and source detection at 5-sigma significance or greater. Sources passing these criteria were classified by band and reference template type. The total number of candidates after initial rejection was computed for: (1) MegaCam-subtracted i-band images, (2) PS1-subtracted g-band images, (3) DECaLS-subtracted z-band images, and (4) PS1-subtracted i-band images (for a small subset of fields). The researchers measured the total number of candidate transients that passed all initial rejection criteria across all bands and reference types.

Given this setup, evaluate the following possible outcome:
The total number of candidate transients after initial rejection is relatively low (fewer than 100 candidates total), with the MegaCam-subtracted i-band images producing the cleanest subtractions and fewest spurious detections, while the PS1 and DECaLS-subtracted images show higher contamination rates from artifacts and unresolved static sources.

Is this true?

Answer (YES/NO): NO